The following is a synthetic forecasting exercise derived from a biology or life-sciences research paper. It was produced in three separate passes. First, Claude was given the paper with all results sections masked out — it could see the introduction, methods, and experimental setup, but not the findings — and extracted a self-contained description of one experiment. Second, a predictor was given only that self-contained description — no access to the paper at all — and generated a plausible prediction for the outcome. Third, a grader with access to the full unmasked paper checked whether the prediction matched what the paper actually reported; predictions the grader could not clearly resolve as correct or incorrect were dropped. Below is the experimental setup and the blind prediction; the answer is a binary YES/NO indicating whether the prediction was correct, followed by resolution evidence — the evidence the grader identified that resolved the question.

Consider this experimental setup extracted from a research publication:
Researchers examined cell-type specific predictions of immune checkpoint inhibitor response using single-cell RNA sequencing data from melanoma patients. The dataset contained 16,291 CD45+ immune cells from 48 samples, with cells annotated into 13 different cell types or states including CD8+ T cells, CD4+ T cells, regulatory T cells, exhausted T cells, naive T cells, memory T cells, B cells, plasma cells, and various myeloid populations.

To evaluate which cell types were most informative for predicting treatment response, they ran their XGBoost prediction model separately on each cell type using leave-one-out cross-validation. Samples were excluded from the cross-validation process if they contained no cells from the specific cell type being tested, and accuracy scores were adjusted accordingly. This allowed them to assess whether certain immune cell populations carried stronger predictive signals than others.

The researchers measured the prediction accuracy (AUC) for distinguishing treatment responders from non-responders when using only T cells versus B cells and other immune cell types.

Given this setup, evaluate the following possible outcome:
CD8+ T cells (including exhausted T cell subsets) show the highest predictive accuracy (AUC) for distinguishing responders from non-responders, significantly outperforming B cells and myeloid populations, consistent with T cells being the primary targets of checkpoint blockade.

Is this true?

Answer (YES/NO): YES